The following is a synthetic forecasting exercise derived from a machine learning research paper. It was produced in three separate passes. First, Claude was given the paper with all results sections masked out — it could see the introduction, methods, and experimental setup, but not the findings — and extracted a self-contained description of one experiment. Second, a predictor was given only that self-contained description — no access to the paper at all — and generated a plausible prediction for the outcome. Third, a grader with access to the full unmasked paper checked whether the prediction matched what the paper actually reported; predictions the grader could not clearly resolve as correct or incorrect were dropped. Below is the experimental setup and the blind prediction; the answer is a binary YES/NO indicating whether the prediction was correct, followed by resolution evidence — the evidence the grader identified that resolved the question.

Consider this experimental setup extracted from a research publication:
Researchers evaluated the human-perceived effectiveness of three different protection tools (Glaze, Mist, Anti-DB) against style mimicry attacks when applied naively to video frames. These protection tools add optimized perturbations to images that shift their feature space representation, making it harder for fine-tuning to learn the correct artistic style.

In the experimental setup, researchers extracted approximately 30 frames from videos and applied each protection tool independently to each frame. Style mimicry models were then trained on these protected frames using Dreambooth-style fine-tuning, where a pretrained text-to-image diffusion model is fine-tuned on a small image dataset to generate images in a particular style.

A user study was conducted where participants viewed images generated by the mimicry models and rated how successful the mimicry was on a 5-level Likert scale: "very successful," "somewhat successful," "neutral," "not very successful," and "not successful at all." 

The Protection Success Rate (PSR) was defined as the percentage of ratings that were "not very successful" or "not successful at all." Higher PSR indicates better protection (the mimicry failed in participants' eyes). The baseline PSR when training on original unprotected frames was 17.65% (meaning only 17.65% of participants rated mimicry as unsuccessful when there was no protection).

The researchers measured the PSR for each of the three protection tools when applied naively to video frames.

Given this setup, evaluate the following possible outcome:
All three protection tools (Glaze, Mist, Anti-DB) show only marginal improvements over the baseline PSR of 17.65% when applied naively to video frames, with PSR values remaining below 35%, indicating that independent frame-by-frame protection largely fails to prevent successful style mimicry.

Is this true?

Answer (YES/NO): NO